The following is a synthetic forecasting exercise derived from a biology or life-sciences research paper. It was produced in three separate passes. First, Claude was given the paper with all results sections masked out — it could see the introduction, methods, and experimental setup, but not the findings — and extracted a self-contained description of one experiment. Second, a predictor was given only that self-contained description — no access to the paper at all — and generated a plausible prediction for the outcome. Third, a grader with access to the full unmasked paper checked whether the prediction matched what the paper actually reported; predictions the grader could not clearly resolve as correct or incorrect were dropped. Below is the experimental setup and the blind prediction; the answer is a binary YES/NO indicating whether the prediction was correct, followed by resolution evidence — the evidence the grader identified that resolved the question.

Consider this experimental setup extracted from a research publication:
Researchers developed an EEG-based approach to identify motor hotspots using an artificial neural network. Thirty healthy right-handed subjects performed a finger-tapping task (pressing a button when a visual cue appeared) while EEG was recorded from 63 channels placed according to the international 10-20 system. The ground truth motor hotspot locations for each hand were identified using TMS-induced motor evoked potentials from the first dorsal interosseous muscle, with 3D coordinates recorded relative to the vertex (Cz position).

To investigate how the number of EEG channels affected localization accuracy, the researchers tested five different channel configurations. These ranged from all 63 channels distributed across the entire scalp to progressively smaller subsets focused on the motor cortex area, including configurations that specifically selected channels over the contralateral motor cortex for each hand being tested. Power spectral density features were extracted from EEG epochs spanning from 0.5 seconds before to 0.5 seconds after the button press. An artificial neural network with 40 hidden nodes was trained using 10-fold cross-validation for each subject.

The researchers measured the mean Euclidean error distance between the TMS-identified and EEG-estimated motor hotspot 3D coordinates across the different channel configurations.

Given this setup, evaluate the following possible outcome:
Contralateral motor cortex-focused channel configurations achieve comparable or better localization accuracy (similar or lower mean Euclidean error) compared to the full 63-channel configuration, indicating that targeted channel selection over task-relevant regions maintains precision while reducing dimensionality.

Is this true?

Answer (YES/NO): NO